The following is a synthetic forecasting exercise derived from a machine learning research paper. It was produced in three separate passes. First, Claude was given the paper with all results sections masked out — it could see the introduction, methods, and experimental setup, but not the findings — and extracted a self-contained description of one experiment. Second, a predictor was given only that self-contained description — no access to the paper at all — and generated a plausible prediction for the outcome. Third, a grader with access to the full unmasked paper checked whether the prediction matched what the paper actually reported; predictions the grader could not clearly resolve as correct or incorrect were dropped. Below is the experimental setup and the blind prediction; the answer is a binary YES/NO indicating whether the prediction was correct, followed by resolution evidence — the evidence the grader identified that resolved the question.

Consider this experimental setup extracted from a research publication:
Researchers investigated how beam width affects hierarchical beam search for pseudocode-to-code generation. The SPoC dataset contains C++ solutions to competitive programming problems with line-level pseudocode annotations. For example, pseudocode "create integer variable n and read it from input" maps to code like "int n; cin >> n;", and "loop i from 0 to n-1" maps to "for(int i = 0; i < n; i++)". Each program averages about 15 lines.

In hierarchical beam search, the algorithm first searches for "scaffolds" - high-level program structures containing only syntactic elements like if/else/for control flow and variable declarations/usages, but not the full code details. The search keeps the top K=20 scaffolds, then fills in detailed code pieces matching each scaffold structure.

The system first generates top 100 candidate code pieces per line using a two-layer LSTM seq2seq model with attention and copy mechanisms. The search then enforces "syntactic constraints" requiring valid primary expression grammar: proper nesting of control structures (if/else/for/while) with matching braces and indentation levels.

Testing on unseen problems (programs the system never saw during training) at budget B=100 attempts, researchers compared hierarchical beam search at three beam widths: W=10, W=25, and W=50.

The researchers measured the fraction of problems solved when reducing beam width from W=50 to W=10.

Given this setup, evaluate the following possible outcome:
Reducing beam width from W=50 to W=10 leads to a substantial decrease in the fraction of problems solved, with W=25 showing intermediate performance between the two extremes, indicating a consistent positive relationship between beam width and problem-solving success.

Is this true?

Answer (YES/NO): NO